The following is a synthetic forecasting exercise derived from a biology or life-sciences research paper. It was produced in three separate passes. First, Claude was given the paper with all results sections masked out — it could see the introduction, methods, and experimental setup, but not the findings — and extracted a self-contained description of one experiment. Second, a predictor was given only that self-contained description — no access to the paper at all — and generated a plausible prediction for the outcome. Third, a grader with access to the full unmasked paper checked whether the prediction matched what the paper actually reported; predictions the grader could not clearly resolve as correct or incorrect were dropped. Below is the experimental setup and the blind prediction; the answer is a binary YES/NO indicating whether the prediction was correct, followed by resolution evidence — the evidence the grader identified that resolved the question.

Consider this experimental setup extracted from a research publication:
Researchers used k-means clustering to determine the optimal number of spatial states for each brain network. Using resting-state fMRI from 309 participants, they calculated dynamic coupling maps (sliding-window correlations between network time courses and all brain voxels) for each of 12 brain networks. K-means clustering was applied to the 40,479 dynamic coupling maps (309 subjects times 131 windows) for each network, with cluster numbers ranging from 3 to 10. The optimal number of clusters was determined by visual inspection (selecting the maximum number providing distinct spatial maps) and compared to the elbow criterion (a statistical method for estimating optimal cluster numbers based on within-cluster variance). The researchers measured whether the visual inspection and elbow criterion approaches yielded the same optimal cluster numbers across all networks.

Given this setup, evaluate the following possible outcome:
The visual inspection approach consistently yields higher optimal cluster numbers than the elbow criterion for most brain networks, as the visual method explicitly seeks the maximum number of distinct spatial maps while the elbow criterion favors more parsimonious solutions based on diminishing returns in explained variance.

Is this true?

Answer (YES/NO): NO